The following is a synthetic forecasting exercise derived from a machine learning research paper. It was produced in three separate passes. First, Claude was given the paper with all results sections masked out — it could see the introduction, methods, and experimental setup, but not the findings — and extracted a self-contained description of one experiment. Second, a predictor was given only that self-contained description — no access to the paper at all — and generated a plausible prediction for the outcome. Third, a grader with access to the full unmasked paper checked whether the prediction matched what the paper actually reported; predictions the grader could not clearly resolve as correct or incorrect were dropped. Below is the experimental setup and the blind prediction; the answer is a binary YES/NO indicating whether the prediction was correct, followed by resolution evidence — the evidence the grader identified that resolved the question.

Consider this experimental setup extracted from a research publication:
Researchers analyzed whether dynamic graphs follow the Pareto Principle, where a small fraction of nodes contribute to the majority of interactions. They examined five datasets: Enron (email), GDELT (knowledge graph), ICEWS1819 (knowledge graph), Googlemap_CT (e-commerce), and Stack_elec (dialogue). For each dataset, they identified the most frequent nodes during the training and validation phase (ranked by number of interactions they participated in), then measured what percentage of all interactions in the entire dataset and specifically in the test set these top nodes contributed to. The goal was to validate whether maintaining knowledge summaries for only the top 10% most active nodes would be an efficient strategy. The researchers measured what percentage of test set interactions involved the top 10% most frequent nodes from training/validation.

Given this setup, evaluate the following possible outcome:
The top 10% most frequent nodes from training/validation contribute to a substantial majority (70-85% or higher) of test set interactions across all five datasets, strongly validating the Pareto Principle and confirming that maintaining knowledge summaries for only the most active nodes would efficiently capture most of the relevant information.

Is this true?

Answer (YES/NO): NO